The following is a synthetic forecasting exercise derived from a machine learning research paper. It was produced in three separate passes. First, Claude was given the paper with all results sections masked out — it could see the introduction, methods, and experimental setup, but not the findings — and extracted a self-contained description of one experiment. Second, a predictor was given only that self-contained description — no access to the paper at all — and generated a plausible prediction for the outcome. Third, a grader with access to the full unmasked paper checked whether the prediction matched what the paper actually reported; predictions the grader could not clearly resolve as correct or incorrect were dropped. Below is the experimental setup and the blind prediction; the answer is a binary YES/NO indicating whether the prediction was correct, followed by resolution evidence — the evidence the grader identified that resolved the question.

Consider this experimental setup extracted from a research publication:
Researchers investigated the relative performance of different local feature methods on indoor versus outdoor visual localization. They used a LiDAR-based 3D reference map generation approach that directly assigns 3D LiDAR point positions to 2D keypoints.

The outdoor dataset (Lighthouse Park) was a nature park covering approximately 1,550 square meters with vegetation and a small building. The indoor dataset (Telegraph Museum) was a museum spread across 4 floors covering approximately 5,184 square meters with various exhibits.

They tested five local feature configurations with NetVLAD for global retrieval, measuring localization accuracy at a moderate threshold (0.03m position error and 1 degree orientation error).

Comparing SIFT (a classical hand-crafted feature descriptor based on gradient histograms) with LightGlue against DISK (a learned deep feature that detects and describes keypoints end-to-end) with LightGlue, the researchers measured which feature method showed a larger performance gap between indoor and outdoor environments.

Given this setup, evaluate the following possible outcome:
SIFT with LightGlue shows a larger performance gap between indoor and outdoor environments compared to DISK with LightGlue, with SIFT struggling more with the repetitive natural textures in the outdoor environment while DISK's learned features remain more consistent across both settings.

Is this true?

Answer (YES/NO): NO